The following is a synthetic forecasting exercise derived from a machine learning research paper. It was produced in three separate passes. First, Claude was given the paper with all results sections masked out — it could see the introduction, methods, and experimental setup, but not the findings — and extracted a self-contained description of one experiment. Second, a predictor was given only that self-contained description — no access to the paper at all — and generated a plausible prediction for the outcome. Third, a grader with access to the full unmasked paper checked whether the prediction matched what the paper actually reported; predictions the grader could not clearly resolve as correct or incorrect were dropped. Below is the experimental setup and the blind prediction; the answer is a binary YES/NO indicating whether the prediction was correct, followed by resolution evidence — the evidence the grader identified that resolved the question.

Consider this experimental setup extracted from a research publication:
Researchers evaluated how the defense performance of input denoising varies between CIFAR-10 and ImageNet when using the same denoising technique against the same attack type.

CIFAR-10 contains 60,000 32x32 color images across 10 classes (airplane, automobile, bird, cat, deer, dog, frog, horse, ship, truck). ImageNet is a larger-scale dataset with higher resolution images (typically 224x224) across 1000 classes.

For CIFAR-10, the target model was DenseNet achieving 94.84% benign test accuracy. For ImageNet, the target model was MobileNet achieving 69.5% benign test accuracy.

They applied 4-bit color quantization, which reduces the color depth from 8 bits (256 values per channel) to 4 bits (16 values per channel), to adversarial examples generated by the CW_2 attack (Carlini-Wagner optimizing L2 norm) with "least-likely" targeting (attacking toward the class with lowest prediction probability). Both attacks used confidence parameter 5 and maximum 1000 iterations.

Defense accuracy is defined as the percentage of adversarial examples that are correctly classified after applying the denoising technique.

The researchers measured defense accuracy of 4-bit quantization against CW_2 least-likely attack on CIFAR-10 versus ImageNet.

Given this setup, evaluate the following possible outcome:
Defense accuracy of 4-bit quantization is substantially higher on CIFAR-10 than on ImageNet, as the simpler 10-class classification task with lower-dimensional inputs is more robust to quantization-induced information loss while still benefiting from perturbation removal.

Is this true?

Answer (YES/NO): NO